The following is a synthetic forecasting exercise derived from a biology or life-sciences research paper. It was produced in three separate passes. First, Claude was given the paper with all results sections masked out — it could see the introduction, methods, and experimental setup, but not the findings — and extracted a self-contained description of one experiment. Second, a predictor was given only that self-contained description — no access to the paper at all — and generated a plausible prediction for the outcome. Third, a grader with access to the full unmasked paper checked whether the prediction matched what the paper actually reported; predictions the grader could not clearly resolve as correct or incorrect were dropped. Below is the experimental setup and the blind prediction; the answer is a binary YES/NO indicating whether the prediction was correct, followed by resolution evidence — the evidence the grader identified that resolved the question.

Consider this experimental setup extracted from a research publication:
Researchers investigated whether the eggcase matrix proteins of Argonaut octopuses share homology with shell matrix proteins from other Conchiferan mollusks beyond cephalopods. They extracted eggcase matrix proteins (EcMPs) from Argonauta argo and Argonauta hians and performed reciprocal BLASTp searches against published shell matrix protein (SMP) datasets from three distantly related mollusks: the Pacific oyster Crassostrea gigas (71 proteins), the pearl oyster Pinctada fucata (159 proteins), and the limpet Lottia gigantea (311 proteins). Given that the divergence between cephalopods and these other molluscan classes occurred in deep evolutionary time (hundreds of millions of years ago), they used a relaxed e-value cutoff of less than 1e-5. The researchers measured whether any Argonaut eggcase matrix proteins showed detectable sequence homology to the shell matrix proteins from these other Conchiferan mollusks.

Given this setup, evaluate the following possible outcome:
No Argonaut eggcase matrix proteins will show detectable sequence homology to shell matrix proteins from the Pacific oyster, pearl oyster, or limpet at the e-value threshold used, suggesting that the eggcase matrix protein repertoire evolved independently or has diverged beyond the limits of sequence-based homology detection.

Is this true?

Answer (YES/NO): NO